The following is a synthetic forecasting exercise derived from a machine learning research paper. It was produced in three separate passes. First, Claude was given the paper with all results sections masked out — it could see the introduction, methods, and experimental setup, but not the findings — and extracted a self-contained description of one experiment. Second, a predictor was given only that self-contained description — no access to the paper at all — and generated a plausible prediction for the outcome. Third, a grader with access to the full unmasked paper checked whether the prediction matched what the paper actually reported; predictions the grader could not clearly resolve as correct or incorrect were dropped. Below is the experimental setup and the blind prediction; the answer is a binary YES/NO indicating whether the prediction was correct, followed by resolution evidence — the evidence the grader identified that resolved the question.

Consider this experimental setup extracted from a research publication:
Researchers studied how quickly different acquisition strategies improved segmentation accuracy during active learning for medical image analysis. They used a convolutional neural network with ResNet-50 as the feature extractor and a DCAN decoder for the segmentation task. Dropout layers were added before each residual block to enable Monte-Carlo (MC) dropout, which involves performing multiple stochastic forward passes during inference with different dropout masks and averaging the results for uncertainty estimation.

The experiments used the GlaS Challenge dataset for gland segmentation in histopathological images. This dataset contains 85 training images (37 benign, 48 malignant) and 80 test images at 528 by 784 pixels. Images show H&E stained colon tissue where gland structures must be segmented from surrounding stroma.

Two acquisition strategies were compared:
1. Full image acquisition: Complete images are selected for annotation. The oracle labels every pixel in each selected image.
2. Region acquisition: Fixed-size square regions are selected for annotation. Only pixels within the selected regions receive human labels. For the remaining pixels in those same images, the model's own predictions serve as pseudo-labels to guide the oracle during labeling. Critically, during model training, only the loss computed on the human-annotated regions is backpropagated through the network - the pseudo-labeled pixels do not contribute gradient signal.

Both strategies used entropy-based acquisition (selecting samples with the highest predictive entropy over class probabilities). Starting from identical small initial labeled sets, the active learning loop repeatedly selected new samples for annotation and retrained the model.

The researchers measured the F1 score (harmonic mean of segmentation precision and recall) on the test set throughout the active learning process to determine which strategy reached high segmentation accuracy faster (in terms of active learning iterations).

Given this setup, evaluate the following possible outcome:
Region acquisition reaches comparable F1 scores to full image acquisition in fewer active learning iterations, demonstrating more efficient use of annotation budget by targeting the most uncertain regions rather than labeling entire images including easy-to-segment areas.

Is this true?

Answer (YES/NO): YES